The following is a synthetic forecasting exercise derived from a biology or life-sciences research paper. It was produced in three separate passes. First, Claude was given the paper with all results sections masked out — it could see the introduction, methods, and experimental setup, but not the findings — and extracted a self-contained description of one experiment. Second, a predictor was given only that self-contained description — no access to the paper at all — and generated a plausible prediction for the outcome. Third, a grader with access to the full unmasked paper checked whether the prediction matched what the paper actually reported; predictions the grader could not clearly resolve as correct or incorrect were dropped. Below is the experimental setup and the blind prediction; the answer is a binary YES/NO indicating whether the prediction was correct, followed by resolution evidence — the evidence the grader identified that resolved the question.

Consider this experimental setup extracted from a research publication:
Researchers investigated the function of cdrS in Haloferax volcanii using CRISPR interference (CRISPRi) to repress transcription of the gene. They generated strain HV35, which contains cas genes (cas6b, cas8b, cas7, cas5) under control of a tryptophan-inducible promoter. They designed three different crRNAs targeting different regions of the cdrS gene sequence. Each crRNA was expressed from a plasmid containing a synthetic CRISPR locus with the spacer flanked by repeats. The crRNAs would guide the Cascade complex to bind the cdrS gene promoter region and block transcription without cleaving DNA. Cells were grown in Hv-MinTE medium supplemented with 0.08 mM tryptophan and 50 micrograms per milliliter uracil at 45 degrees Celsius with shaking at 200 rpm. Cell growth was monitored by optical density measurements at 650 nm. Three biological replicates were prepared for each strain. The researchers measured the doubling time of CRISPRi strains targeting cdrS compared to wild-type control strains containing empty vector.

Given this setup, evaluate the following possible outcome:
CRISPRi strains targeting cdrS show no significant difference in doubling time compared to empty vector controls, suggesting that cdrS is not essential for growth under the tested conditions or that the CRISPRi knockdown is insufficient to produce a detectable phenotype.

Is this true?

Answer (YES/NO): NO